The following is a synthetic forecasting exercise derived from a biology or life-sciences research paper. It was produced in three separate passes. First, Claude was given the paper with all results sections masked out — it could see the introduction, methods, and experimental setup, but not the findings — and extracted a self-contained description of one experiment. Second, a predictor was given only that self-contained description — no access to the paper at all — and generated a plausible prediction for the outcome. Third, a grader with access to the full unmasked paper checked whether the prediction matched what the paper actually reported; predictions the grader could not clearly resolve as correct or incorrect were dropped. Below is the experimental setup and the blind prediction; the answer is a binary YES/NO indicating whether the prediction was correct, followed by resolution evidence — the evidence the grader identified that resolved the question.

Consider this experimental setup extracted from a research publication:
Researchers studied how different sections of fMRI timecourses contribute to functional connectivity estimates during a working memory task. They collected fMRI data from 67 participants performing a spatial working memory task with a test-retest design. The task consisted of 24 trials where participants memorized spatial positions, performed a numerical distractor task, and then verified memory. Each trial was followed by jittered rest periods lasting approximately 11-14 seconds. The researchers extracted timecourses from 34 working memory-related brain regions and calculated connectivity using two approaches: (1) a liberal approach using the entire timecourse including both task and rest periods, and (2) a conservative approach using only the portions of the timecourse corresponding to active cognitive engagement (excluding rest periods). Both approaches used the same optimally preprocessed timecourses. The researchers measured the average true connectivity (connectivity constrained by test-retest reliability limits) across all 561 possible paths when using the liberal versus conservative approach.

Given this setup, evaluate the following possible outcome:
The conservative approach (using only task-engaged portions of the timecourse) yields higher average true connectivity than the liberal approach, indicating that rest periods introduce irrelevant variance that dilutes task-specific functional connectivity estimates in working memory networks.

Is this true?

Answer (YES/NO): NO